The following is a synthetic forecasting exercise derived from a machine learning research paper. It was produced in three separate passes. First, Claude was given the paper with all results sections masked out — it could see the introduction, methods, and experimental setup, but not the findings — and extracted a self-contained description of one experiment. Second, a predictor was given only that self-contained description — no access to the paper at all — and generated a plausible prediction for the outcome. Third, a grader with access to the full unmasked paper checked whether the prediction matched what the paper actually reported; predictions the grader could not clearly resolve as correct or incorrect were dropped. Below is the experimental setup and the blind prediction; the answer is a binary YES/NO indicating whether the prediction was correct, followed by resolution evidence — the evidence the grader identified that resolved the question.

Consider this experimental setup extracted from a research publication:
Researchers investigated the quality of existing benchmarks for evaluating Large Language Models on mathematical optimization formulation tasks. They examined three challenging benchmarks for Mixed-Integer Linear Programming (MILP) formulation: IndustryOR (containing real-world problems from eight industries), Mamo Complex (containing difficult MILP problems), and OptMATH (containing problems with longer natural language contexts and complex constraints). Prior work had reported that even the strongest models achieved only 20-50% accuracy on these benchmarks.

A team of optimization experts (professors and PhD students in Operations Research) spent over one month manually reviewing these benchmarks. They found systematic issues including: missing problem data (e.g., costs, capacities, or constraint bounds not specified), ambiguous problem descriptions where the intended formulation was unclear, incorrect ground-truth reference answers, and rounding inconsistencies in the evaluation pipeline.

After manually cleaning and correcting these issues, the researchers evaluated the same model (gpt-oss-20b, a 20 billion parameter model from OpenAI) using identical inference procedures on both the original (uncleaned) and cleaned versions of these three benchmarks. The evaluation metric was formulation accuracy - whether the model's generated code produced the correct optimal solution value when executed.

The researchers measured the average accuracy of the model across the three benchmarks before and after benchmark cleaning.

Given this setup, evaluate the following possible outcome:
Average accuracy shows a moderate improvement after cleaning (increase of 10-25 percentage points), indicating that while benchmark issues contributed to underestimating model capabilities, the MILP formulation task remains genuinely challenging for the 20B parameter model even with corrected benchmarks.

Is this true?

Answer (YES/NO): NO